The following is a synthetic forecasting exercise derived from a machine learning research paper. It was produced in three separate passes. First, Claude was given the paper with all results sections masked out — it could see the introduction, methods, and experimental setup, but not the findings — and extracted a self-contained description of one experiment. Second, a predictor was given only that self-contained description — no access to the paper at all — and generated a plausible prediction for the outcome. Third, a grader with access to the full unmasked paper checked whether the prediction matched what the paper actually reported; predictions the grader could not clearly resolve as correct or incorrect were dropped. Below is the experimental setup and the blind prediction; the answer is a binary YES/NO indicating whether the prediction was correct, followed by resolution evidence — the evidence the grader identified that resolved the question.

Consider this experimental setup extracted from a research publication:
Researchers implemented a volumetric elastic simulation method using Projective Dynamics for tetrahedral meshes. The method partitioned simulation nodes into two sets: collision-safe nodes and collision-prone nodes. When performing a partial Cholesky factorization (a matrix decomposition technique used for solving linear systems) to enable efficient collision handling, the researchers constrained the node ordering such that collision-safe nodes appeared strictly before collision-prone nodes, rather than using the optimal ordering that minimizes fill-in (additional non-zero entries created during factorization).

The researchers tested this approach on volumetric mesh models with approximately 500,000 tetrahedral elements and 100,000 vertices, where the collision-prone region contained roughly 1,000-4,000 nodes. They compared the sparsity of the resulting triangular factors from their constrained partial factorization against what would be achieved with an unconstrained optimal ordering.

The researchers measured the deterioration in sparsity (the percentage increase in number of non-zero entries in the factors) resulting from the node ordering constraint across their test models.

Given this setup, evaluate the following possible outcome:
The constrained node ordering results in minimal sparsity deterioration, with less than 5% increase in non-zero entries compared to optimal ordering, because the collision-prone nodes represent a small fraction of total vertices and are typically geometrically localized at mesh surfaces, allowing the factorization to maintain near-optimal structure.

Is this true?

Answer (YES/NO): NO